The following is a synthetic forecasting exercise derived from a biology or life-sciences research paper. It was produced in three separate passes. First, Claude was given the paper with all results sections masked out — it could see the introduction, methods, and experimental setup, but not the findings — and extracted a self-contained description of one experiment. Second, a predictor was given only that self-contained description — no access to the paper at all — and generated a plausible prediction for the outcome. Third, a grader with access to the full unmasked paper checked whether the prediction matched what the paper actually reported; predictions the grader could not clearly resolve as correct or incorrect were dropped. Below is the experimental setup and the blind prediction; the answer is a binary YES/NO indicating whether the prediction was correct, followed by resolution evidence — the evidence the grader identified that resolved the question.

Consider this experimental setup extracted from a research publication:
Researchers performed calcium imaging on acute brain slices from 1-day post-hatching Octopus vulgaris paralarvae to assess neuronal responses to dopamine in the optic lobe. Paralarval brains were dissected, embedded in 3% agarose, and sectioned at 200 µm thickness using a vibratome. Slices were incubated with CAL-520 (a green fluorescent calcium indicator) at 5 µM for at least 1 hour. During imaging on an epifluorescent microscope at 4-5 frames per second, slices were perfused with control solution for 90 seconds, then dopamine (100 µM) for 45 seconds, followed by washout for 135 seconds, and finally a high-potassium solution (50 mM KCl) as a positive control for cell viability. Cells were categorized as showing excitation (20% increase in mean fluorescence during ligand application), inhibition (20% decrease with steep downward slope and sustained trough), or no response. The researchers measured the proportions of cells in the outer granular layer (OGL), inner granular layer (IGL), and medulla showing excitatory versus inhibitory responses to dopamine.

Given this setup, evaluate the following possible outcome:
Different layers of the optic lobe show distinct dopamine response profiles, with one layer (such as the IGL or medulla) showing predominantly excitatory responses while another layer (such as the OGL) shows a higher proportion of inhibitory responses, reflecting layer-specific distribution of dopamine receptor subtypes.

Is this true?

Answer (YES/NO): NO